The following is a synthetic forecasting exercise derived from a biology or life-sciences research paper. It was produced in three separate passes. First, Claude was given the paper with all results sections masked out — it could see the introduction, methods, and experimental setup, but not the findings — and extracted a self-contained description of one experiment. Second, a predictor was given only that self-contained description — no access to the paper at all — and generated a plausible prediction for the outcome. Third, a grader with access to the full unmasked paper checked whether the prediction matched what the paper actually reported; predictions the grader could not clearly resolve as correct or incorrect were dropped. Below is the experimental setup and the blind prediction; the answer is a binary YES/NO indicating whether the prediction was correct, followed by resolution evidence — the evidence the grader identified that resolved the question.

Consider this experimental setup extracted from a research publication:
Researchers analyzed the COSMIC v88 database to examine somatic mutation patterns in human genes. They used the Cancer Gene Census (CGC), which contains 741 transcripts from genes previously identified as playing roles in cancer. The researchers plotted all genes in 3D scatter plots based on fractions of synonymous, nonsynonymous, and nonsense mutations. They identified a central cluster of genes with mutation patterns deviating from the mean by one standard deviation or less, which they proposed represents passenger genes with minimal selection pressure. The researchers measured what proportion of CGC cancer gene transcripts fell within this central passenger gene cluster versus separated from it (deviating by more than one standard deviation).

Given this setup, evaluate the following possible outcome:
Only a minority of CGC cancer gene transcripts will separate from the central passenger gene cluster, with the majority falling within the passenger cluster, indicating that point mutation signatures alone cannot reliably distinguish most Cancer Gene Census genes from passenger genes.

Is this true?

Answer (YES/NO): NO